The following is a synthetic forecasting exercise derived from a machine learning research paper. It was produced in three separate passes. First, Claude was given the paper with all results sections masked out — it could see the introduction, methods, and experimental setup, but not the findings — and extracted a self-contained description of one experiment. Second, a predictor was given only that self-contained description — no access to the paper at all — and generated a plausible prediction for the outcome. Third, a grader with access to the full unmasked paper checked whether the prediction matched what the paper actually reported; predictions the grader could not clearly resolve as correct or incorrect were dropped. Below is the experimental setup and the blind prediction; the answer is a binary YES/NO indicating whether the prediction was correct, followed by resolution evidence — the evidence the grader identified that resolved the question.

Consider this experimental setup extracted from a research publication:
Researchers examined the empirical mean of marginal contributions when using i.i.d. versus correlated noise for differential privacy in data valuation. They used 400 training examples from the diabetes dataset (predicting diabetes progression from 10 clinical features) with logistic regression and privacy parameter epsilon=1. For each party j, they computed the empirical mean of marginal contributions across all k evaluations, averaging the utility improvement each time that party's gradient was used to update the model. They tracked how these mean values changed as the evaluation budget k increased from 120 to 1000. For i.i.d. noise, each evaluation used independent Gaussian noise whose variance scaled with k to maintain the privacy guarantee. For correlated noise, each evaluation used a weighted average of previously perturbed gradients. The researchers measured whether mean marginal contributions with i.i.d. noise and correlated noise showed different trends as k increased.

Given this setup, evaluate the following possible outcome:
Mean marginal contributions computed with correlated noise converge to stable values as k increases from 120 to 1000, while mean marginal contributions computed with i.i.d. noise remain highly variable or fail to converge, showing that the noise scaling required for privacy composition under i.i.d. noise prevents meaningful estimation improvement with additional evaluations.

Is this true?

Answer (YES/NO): YES